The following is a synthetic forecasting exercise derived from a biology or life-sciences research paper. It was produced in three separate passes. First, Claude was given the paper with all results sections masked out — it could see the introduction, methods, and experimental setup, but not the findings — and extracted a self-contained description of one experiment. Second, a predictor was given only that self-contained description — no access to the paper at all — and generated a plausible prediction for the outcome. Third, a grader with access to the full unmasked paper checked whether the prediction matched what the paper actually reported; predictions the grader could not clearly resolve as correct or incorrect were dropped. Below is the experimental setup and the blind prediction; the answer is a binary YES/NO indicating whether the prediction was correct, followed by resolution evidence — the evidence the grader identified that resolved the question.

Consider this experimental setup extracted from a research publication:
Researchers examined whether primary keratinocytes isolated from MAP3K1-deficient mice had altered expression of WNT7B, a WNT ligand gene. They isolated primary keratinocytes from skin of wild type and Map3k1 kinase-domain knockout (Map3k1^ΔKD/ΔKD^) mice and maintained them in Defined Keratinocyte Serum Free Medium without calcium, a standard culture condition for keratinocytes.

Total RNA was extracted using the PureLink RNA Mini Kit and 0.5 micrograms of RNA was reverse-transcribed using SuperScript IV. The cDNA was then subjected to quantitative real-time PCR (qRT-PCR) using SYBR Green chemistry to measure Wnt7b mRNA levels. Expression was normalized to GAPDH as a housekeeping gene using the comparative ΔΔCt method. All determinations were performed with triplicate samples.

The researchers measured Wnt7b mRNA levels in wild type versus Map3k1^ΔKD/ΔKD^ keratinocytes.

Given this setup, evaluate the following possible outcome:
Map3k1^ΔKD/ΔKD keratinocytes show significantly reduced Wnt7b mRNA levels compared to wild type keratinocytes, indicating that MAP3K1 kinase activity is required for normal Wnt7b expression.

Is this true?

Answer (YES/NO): YES